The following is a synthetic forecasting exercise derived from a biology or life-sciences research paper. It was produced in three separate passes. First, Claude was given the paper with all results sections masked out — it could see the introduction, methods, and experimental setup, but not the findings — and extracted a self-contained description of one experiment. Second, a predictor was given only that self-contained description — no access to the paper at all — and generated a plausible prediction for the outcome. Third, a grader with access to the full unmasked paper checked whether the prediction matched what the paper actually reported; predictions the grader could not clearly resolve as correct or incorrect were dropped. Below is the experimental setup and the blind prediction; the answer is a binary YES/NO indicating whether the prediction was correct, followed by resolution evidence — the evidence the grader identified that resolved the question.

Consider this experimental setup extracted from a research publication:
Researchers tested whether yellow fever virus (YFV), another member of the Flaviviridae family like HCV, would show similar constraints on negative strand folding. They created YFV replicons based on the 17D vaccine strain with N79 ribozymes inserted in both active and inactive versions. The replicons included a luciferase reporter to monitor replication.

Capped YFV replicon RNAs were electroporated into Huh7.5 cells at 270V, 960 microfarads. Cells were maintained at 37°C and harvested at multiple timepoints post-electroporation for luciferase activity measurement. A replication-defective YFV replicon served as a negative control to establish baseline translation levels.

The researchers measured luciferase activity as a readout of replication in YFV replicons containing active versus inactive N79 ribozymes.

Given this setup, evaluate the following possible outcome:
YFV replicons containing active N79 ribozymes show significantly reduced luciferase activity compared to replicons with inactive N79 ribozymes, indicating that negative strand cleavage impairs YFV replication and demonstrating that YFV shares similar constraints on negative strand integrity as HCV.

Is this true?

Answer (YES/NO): NO